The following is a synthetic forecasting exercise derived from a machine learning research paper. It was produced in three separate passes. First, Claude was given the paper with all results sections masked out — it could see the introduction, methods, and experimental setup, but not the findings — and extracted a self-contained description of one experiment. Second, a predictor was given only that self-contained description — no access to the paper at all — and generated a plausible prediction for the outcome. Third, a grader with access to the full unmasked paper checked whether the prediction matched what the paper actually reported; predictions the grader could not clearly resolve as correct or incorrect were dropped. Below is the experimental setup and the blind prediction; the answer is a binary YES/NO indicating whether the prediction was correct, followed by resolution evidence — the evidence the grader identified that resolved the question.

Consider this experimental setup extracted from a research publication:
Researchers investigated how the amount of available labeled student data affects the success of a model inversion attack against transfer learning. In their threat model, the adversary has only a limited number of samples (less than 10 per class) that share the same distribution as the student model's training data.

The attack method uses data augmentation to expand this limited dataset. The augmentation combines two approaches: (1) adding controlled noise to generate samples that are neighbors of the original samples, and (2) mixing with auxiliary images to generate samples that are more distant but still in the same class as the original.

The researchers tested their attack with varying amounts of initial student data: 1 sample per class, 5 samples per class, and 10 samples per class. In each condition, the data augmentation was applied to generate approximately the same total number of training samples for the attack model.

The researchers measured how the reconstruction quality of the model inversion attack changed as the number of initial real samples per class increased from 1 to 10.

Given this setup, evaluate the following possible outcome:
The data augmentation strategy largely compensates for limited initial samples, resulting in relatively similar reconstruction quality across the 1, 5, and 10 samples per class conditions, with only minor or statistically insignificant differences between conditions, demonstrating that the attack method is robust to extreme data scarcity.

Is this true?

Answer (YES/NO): NO